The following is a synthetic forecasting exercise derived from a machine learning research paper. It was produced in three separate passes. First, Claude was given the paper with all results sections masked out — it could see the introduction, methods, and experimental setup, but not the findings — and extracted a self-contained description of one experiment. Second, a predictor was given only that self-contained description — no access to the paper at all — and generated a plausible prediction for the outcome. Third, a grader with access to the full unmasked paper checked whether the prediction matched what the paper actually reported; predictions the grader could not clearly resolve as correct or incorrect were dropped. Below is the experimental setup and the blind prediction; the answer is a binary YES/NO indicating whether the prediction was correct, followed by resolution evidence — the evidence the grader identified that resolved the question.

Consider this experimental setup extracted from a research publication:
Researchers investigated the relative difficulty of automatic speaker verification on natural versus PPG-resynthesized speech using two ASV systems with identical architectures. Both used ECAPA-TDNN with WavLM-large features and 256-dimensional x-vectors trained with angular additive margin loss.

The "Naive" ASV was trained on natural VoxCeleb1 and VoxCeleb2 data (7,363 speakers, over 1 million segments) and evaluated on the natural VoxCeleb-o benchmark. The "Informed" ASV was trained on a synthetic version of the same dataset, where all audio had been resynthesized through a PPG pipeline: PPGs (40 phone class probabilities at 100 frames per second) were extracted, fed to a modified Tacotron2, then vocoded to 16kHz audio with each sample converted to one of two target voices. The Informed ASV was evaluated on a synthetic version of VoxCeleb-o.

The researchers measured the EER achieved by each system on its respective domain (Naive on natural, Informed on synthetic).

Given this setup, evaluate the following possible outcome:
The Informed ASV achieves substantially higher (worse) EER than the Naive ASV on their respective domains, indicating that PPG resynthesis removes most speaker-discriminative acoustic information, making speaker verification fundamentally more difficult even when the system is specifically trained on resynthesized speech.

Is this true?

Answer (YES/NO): YES